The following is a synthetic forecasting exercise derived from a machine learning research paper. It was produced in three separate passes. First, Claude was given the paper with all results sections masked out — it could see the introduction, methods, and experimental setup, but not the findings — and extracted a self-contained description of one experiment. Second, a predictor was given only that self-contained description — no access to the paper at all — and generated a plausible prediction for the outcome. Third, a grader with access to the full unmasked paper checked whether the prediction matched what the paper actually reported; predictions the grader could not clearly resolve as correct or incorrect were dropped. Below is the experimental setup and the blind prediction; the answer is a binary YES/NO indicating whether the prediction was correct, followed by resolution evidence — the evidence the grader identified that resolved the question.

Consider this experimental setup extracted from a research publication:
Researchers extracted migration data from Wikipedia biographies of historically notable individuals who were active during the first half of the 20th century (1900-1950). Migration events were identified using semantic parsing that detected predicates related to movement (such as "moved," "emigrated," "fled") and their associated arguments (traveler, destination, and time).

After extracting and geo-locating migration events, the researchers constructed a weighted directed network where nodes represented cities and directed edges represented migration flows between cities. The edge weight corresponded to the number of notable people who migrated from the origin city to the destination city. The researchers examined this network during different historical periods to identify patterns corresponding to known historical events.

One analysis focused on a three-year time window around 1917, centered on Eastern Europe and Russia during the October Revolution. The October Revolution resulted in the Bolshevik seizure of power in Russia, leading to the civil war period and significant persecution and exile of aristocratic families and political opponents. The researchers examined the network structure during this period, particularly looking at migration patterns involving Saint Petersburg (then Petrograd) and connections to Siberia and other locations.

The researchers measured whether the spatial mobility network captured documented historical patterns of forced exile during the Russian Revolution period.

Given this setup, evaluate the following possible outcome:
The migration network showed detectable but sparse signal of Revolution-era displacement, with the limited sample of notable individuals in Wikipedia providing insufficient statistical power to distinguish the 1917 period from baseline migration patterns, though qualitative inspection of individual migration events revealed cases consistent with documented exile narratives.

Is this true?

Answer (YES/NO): NO